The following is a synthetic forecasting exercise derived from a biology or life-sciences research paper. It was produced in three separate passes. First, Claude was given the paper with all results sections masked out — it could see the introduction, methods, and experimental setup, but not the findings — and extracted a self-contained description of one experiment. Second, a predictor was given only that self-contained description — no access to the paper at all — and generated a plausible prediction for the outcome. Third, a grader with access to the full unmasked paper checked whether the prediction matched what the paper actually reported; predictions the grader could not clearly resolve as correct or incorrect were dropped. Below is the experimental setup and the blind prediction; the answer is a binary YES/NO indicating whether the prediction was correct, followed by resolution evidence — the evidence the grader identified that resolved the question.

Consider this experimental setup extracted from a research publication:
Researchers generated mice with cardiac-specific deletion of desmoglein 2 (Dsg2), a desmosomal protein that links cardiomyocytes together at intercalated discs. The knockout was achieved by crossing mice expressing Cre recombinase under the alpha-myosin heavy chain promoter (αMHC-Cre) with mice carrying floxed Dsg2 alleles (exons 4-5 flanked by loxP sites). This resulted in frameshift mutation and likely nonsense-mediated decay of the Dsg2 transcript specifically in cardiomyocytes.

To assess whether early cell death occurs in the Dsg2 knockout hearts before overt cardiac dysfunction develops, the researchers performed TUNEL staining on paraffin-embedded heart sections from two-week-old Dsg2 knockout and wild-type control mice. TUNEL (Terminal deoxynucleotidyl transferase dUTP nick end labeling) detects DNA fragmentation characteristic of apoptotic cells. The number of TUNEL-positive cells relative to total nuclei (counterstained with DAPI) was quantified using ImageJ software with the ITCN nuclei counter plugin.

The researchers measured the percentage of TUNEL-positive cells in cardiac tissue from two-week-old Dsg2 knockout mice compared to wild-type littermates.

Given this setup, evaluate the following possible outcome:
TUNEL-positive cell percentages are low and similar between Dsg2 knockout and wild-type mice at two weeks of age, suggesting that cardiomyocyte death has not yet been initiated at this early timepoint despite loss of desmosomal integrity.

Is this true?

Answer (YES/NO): NO